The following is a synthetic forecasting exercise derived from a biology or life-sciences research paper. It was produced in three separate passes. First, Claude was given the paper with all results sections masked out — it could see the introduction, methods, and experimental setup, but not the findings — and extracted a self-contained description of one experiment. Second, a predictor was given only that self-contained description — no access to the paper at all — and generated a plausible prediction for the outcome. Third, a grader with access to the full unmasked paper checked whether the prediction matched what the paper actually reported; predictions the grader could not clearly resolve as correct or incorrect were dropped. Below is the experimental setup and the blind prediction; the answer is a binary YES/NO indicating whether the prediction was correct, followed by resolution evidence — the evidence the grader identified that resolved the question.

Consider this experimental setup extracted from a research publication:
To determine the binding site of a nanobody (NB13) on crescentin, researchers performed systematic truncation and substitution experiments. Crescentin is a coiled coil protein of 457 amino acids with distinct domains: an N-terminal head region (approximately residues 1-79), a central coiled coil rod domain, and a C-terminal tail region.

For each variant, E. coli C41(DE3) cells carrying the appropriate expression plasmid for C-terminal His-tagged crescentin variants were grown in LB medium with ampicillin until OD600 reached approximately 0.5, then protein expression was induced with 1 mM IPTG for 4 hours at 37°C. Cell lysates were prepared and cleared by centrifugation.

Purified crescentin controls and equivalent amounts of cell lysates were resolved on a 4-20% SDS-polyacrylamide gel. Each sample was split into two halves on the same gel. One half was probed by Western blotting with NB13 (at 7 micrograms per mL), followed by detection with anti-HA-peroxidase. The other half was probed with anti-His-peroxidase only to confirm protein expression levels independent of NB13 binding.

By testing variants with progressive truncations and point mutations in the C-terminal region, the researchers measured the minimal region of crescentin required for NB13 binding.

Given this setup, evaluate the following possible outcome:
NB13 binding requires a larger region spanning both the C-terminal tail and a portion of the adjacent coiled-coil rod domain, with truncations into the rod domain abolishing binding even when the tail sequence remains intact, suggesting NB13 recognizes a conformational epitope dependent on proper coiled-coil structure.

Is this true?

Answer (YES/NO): NO